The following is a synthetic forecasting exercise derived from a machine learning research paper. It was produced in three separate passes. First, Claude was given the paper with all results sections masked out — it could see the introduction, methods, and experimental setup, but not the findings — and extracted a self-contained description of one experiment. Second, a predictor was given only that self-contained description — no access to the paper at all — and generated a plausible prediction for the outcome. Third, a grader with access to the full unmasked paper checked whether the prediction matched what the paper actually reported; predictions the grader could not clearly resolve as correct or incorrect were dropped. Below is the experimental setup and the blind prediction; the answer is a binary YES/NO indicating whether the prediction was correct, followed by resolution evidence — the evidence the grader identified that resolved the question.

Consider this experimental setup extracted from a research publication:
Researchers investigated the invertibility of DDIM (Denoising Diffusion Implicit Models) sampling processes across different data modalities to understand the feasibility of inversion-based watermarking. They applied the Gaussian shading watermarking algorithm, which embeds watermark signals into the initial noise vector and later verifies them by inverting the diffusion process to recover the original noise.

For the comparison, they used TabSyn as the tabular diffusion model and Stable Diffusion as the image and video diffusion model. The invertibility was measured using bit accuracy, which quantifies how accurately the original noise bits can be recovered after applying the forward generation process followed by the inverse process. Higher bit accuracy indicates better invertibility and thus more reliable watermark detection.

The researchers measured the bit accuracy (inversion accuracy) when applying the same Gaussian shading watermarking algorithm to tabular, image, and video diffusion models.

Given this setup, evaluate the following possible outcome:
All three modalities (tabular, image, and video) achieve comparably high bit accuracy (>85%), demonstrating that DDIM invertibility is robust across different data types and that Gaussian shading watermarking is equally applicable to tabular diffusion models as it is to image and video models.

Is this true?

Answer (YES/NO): NO